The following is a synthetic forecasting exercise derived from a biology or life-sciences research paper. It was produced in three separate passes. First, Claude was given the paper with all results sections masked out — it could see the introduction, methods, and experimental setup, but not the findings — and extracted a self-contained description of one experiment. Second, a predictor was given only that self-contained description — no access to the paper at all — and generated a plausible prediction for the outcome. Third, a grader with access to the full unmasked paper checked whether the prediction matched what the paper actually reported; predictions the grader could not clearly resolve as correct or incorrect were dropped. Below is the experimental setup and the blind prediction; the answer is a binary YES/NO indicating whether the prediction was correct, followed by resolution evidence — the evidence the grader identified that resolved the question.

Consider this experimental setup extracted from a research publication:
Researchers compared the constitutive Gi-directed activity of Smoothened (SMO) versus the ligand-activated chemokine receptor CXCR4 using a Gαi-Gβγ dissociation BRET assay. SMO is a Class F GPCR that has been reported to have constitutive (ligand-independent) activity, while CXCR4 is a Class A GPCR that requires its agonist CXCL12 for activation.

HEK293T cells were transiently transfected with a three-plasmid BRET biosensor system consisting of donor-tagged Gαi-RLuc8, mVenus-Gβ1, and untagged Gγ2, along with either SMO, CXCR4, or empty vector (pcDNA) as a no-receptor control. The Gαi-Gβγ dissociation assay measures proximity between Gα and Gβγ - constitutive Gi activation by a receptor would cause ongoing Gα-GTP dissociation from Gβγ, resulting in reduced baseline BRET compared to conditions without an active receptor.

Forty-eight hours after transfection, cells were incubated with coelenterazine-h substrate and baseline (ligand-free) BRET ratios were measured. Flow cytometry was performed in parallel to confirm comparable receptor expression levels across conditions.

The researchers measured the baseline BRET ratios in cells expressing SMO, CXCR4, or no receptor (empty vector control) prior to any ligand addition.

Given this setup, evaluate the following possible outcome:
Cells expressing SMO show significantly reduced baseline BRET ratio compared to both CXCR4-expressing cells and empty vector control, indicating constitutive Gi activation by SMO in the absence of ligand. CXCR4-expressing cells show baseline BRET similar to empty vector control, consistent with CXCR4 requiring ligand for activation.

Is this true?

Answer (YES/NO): NO